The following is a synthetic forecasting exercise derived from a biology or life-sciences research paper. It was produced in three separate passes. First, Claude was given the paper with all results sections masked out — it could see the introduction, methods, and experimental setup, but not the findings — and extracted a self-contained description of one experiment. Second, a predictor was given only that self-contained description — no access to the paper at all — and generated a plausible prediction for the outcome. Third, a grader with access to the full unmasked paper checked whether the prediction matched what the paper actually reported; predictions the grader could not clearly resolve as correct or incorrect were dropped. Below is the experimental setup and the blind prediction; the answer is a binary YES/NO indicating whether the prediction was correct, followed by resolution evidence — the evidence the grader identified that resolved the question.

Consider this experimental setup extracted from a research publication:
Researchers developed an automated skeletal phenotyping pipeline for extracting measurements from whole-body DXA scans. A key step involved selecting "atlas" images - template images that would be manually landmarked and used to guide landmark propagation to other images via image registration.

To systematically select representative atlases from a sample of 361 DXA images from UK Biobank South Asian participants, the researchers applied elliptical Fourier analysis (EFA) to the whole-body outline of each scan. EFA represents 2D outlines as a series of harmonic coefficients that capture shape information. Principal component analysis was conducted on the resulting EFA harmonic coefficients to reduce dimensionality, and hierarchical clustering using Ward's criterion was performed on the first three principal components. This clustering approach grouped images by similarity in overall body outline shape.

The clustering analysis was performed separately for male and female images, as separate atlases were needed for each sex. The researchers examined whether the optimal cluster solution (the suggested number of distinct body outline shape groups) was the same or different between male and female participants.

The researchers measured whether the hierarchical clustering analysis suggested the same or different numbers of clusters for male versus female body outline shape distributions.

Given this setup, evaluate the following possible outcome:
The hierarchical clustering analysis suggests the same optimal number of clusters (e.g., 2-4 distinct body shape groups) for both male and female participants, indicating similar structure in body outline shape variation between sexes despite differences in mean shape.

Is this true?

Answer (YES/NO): NO